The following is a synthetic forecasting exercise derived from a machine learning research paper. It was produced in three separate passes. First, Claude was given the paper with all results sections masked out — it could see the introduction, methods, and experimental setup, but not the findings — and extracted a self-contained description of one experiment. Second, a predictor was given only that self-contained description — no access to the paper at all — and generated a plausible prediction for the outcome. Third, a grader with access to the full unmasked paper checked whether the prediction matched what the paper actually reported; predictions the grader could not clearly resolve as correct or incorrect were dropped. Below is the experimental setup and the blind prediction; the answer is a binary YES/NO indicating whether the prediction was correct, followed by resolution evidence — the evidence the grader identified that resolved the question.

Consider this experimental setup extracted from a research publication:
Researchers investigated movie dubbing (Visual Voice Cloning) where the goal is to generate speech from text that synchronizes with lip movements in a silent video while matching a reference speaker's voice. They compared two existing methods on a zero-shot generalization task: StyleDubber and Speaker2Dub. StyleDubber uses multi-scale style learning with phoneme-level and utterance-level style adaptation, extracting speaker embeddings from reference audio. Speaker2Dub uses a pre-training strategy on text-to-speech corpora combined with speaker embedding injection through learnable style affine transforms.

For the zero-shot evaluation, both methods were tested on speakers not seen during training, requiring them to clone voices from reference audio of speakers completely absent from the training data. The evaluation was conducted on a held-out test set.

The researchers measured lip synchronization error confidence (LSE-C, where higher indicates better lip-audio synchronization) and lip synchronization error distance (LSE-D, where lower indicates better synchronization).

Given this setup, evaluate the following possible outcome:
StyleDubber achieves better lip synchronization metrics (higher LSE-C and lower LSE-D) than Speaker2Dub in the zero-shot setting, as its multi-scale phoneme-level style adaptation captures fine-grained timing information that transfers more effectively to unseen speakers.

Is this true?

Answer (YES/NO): YES